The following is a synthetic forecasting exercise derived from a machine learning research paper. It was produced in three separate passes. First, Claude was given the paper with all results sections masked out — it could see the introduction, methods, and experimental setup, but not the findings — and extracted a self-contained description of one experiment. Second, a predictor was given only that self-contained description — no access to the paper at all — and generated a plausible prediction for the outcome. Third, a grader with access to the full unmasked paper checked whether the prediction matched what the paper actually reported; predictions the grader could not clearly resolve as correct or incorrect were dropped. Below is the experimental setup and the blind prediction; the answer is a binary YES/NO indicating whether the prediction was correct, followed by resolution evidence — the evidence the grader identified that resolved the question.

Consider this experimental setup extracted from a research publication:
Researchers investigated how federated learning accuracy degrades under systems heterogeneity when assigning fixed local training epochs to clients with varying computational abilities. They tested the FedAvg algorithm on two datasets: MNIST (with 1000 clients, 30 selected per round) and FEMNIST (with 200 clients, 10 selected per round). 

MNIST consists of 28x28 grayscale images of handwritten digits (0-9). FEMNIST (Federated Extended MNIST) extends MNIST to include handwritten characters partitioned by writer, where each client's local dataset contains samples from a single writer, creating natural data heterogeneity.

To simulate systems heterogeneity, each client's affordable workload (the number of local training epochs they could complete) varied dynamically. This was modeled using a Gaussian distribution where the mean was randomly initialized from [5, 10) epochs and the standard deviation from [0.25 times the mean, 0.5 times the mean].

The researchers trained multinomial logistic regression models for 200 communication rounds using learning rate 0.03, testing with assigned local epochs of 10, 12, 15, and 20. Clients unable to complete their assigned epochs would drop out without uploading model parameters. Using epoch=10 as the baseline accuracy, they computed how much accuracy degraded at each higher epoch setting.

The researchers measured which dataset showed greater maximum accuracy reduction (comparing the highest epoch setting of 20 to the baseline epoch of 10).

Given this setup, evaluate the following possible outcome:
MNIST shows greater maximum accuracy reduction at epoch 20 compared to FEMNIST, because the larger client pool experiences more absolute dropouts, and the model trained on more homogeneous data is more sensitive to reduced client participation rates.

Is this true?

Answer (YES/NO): YES